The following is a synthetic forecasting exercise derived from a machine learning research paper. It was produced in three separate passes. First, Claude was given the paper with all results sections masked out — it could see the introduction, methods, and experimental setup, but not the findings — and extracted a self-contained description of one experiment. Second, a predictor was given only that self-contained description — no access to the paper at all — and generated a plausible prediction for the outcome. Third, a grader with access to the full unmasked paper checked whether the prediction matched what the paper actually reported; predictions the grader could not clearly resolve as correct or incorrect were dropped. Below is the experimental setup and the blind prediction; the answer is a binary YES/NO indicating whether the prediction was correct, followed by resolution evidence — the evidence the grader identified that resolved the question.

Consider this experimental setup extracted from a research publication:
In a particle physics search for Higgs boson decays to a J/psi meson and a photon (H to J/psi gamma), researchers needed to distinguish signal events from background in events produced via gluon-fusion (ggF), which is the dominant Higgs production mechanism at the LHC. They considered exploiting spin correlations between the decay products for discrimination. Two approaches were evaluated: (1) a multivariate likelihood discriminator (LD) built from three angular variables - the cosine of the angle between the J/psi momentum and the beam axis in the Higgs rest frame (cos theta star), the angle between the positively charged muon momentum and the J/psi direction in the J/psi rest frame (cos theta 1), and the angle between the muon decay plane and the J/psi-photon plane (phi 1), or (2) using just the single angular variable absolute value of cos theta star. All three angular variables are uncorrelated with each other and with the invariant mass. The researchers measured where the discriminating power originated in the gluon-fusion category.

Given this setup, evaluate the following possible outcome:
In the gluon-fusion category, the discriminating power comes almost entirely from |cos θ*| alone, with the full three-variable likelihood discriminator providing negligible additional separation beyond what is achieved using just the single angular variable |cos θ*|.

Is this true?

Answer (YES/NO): YES